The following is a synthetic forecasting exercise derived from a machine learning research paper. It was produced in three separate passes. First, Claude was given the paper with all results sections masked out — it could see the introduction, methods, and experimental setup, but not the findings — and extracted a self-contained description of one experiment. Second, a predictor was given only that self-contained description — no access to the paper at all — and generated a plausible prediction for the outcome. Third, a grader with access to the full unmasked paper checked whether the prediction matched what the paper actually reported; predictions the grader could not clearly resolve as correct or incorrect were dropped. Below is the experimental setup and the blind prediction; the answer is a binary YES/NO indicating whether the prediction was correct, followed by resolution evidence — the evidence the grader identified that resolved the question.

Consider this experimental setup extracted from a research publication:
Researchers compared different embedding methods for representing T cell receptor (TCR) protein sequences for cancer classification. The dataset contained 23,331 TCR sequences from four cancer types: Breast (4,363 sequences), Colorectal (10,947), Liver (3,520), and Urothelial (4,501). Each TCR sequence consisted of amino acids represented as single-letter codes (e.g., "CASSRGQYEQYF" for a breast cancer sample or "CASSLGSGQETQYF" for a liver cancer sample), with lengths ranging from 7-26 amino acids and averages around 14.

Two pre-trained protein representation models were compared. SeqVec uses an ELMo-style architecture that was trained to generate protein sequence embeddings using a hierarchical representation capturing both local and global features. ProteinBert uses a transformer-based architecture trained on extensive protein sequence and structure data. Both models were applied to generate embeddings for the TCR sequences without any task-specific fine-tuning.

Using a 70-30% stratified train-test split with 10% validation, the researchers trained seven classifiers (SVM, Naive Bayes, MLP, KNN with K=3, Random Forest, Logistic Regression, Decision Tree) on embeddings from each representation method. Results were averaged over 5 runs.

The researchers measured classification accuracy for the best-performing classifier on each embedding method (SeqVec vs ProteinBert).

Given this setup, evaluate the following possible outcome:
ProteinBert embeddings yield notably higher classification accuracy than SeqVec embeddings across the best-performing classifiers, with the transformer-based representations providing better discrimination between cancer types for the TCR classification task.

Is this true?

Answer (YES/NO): NO